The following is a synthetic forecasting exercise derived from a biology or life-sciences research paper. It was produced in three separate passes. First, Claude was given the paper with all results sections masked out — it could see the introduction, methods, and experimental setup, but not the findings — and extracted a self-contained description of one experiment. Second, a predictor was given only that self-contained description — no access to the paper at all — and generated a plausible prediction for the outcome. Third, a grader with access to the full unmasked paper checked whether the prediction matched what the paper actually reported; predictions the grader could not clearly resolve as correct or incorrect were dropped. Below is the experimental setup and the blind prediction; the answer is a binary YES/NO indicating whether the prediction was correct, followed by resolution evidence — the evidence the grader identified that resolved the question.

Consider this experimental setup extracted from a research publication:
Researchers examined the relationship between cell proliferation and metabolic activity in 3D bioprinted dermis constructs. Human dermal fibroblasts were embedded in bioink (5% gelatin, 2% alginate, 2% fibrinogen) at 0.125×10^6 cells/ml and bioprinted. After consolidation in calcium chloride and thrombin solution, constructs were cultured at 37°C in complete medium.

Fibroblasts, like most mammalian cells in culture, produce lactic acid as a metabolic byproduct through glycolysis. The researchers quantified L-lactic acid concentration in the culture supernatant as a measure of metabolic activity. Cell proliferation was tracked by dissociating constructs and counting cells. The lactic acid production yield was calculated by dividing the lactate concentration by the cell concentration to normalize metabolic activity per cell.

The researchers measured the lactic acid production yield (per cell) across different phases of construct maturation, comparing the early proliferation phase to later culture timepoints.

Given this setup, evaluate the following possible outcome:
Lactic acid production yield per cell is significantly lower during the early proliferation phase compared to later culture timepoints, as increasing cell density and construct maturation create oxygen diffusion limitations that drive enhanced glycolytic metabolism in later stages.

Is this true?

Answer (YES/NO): YES